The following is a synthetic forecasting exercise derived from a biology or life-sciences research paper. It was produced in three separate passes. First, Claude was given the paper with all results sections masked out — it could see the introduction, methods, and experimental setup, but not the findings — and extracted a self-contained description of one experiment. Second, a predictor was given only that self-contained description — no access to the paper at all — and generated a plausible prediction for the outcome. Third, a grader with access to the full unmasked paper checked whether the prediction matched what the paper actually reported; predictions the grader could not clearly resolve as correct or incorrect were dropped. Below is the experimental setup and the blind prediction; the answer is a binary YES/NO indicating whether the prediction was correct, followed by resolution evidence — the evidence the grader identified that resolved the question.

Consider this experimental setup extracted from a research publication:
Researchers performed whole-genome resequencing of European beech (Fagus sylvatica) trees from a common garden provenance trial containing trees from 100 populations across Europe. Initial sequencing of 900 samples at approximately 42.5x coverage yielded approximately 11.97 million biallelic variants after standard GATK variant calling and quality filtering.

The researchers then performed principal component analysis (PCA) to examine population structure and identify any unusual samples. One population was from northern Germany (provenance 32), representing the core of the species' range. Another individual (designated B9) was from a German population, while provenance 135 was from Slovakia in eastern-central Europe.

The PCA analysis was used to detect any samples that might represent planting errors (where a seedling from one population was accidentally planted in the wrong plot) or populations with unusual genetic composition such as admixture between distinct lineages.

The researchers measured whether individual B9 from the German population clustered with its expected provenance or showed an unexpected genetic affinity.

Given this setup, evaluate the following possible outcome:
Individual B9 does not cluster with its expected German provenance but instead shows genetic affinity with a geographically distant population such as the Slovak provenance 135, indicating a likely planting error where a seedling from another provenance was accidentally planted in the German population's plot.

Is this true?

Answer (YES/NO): YES